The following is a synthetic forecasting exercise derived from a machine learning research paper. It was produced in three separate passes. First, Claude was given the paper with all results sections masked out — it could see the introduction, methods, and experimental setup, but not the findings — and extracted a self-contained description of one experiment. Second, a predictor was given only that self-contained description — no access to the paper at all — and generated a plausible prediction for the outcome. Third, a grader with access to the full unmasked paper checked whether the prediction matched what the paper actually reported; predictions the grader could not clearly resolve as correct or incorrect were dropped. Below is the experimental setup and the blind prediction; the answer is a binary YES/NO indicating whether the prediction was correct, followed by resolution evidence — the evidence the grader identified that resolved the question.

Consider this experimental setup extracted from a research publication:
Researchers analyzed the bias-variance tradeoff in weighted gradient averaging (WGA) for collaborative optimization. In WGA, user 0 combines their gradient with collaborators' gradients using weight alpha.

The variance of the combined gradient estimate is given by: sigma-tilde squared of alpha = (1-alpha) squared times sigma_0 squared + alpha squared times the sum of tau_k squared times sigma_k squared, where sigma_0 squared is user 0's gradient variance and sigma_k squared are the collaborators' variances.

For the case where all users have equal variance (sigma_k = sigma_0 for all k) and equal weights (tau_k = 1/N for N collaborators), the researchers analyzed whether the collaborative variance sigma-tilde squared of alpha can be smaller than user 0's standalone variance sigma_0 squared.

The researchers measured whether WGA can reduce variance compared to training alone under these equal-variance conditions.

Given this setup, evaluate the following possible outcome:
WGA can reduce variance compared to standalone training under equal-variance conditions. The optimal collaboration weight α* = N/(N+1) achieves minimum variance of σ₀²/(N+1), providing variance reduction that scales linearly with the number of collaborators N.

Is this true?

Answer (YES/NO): YES